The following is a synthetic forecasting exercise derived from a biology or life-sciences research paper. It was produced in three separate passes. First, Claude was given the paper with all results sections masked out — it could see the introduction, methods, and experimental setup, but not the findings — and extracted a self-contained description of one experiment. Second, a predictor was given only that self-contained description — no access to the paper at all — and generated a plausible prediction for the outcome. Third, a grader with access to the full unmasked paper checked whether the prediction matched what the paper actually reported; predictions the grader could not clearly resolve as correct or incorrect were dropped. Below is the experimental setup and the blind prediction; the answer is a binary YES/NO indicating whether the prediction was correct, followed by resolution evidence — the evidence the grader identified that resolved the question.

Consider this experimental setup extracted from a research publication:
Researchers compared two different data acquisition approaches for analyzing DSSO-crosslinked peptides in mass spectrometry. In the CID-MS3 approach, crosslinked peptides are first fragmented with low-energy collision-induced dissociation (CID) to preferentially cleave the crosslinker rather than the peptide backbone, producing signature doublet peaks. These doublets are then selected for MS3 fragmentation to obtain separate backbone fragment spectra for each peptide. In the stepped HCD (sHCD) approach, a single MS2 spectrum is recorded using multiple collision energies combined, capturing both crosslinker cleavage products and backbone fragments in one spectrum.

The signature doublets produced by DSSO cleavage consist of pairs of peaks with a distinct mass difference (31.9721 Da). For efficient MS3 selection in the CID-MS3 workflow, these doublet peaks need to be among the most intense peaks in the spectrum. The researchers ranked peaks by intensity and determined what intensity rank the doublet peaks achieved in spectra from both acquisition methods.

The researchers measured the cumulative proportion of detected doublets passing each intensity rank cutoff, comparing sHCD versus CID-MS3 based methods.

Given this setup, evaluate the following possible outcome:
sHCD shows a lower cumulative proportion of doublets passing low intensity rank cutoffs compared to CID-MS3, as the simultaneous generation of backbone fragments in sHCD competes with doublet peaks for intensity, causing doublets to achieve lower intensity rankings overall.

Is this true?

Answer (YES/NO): YES